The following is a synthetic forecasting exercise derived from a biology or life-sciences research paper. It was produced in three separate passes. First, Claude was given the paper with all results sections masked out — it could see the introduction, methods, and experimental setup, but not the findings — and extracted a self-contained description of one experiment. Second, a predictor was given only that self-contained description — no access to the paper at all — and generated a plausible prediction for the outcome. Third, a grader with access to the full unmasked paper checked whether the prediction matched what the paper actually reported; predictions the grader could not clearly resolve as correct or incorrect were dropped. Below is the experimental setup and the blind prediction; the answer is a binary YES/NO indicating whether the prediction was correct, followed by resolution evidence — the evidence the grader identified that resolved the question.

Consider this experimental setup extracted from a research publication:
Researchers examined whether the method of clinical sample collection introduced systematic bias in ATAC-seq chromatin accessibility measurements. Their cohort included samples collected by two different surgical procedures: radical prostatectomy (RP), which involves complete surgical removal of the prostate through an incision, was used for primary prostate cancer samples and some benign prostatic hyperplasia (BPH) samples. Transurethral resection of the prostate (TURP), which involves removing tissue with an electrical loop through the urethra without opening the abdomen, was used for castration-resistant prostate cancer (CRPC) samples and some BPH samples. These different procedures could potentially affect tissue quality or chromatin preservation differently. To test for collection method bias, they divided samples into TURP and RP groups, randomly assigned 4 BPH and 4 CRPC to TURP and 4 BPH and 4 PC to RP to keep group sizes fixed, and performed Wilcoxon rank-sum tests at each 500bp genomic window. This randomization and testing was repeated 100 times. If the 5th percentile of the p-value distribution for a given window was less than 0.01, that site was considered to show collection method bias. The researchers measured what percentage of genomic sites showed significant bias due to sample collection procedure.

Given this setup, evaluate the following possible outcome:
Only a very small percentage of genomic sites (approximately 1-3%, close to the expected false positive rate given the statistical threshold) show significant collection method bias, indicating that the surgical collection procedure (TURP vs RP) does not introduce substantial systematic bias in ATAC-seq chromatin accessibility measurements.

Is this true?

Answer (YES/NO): NO